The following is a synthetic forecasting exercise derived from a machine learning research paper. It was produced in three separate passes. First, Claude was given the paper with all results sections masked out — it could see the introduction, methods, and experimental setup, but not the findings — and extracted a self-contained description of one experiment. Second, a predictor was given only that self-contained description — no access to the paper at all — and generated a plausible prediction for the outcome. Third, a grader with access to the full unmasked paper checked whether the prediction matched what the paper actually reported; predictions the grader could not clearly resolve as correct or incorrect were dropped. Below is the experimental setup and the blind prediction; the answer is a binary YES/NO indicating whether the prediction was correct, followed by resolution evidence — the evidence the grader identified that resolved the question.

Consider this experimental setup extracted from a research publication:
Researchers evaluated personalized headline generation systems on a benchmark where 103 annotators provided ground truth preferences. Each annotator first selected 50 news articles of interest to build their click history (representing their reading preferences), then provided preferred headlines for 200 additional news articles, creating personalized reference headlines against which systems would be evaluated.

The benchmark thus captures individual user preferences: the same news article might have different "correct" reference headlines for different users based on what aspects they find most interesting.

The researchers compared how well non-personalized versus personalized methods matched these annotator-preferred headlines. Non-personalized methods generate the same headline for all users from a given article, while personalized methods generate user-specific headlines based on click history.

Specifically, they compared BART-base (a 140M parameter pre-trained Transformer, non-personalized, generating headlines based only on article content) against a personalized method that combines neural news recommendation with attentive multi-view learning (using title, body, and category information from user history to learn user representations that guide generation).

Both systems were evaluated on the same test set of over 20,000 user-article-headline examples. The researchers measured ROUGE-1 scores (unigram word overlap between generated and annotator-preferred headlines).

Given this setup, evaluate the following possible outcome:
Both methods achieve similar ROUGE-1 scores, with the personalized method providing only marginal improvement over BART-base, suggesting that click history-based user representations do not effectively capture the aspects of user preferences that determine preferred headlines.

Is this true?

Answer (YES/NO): NO